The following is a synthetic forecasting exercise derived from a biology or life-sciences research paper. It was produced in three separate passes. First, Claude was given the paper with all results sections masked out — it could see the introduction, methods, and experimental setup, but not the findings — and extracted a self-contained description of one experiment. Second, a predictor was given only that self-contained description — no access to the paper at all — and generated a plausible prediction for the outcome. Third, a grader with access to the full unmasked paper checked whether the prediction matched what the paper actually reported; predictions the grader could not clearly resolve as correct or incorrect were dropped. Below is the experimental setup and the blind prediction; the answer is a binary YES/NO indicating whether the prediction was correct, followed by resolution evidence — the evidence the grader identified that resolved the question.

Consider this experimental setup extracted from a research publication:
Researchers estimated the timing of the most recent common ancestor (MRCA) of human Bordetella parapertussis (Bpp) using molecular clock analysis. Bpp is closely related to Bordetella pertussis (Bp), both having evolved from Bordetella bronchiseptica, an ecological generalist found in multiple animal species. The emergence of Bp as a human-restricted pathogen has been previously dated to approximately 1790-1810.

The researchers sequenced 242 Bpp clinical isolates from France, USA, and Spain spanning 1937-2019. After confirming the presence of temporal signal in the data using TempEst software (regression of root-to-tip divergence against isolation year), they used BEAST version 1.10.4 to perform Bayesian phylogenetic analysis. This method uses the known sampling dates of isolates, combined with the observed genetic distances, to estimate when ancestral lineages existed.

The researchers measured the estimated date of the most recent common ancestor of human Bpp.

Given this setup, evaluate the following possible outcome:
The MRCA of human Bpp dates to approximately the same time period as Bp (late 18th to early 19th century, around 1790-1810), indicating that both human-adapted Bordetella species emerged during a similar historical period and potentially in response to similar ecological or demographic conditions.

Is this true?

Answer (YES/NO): NO